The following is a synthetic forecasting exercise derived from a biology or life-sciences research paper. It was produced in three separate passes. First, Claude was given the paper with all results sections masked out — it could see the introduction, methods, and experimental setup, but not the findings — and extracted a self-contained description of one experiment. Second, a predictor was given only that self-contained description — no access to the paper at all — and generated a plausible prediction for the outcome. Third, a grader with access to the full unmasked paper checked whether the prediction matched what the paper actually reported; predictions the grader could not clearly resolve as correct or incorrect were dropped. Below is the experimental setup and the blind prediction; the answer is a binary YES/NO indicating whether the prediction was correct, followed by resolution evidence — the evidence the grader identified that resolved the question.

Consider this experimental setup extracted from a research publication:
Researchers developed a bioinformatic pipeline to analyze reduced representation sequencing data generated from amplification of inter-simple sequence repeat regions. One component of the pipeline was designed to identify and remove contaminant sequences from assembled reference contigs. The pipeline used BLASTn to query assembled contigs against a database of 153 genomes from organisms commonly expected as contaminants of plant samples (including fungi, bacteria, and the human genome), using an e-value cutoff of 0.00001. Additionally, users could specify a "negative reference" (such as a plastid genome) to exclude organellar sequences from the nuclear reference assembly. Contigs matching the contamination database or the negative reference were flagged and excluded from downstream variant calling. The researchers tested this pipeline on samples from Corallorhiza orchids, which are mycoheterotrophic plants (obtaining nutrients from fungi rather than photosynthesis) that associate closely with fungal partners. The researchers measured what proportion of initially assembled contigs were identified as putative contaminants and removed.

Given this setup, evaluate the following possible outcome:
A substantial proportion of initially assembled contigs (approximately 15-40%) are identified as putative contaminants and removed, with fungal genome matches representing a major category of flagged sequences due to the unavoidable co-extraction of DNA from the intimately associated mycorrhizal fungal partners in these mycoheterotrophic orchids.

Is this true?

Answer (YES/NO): NO